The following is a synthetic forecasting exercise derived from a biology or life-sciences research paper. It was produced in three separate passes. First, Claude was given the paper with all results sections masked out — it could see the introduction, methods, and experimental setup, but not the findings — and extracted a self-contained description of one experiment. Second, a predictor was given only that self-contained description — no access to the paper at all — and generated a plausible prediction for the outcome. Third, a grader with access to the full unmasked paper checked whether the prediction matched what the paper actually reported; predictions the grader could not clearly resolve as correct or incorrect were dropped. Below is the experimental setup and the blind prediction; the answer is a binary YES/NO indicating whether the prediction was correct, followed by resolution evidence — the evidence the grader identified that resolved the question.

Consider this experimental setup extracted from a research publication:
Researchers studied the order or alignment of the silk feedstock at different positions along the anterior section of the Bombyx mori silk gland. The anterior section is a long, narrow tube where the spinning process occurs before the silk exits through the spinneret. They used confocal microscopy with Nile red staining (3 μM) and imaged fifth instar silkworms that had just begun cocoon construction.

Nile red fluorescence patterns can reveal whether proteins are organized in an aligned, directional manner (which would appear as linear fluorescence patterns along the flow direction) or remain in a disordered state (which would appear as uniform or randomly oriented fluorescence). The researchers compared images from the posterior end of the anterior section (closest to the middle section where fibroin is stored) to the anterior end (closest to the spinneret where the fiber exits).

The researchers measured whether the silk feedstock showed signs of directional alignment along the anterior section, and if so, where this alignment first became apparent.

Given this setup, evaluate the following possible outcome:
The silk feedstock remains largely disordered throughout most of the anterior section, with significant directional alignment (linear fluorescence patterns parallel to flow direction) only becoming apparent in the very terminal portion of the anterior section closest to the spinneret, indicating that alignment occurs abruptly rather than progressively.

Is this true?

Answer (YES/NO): NO